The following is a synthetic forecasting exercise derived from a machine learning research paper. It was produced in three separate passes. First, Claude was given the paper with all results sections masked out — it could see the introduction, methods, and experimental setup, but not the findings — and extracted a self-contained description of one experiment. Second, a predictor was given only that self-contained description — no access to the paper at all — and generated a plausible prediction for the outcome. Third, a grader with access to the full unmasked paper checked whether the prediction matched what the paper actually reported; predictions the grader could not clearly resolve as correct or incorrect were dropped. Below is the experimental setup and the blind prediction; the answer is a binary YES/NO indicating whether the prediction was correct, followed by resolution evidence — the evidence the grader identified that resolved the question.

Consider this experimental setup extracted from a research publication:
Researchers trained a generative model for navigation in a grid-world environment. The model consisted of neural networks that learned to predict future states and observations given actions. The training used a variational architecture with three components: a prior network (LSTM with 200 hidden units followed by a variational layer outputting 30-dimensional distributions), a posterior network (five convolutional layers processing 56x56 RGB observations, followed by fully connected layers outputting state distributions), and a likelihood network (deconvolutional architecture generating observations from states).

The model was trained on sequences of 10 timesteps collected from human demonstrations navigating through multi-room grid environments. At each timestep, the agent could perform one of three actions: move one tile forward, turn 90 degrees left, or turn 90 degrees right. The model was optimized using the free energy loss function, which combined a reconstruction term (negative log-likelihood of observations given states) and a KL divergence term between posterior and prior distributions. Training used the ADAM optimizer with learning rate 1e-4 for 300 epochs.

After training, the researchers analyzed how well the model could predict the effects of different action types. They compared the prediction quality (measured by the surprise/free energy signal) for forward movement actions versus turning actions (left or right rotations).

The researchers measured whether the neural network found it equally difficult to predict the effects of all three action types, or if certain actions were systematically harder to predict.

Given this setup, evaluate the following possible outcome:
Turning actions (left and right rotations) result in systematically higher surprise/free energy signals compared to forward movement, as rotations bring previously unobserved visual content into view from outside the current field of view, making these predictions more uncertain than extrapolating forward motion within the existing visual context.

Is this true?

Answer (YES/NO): YES